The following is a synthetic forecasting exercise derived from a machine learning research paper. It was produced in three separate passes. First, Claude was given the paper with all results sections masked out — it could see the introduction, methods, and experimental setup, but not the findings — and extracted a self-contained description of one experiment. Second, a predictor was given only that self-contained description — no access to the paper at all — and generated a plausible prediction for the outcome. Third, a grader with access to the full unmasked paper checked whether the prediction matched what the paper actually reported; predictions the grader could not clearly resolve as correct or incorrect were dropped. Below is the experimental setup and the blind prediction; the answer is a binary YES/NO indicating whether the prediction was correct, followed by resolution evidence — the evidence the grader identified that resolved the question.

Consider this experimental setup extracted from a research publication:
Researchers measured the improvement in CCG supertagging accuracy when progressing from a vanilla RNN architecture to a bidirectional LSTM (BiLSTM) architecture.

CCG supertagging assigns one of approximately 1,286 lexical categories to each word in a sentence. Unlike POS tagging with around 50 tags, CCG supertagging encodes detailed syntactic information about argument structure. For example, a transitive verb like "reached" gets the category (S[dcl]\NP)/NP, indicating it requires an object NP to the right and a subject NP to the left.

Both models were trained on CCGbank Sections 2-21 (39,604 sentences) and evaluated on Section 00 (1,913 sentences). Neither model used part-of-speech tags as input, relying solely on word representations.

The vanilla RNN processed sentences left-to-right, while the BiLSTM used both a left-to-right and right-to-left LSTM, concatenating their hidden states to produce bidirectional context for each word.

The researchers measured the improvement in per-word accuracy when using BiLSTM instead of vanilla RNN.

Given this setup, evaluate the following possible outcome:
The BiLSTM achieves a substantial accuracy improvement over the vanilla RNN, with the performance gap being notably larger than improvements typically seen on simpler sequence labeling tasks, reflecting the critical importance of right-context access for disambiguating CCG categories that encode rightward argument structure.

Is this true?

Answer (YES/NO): NO